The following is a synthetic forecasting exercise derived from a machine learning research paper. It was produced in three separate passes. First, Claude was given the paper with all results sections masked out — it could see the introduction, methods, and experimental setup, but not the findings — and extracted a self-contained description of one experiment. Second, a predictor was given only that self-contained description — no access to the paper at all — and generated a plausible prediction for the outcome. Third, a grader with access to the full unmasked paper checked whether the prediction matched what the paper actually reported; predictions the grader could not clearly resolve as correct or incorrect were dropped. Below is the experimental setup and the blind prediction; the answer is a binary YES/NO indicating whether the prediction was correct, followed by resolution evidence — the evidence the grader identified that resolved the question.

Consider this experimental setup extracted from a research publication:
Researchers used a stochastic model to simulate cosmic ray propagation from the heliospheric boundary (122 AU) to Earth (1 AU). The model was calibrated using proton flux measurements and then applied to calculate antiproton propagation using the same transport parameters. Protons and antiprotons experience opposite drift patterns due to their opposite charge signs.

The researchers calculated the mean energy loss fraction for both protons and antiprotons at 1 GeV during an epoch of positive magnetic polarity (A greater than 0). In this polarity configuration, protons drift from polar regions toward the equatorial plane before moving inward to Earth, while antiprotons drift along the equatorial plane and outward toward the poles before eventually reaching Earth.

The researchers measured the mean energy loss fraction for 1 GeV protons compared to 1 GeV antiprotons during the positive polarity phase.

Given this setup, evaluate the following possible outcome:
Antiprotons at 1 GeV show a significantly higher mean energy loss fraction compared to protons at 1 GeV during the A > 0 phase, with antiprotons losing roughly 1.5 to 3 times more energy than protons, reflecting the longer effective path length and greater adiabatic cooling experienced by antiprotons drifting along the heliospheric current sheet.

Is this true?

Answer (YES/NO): NO